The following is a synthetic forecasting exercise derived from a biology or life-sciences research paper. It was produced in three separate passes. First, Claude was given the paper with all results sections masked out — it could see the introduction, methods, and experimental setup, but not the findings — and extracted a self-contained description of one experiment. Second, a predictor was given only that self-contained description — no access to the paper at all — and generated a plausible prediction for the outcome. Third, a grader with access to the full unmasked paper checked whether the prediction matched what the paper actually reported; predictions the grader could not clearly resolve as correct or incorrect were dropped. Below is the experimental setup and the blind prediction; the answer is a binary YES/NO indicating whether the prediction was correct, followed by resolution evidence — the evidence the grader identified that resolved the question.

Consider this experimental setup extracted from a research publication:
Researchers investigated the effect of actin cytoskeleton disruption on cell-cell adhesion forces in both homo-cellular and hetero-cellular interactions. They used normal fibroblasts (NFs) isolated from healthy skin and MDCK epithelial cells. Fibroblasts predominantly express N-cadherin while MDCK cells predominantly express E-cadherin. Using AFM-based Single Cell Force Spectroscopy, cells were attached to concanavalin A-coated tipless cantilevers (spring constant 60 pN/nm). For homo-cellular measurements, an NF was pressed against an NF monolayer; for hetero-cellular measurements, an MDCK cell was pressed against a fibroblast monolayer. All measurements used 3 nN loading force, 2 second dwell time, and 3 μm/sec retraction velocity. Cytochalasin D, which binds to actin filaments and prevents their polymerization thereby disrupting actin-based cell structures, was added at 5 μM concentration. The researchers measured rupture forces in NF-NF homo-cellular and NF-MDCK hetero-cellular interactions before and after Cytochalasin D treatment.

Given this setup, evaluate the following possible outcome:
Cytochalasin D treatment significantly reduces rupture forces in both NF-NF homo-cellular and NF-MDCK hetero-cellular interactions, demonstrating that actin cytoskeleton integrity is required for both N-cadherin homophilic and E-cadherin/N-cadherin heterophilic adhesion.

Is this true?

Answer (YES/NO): YES